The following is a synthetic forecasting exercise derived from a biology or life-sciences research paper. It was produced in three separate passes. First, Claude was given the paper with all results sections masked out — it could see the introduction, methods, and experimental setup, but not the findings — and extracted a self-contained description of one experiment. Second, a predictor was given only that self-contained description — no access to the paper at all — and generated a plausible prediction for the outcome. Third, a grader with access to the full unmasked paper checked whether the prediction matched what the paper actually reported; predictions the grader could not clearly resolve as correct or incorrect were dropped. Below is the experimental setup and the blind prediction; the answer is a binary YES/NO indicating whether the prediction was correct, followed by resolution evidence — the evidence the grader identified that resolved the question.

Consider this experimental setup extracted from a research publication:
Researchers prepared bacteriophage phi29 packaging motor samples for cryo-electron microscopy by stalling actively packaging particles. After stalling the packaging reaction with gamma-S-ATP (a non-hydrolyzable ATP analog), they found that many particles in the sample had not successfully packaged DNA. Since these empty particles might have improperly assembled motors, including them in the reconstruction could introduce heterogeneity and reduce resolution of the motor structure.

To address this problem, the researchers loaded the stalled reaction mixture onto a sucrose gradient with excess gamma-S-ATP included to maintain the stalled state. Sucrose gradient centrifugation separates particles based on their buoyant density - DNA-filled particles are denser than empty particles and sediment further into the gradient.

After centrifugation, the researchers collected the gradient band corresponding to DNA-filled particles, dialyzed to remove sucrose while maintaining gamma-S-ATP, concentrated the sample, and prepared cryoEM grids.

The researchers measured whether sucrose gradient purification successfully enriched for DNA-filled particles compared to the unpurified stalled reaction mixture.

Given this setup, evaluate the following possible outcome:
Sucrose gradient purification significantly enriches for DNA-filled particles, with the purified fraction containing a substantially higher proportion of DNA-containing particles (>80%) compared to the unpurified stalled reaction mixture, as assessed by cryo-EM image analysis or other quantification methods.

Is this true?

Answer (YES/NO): YES